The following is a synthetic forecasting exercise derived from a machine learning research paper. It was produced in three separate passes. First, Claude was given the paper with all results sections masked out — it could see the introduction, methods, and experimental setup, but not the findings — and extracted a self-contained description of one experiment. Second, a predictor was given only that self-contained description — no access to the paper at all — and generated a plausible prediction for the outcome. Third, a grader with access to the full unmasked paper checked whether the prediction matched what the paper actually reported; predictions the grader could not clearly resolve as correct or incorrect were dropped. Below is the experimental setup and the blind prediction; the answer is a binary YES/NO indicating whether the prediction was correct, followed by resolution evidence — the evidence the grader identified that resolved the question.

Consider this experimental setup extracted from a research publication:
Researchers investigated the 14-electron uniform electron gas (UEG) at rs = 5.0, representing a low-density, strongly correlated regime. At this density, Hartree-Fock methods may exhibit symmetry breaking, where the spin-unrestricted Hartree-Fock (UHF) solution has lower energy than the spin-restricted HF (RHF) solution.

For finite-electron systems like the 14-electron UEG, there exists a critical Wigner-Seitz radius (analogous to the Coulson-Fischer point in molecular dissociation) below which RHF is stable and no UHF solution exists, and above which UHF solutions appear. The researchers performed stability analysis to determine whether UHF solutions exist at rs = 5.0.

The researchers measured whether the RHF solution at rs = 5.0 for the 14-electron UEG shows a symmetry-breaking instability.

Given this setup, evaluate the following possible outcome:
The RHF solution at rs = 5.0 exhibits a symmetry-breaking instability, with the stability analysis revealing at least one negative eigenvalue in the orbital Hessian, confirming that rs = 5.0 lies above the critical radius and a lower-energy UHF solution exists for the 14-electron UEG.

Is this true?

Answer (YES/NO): YES